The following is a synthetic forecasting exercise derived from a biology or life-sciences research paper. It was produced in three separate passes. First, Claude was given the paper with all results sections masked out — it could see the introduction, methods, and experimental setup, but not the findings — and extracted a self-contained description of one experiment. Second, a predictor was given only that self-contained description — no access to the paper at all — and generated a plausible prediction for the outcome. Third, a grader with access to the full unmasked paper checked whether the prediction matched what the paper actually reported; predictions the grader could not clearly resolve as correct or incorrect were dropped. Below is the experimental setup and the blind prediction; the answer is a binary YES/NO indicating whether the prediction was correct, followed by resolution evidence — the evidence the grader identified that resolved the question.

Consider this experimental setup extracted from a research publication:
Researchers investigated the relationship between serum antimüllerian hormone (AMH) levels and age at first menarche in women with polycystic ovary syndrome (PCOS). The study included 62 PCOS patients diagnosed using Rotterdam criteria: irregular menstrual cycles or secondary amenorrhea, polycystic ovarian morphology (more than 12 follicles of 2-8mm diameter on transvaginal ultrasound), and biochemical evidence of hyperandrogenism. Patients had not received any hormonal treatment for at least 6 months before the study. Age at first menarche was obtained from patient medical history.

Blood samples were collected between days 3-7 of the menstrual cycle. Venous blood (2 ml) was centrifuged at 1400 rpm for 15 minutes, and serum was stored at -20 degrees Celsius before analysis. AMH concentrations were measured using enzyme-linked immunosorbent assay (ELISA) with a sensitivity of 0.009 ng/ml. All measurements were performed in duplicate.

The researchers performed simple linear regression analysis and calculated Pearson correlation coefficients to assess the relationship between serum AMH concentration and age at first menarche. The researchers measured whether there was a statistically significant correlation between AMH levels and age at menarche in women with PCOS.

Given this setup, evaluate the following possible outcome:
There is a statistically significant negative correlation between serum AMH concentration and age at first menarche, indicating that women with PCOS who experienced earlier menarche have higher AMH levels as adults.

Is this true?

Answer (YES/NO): NO